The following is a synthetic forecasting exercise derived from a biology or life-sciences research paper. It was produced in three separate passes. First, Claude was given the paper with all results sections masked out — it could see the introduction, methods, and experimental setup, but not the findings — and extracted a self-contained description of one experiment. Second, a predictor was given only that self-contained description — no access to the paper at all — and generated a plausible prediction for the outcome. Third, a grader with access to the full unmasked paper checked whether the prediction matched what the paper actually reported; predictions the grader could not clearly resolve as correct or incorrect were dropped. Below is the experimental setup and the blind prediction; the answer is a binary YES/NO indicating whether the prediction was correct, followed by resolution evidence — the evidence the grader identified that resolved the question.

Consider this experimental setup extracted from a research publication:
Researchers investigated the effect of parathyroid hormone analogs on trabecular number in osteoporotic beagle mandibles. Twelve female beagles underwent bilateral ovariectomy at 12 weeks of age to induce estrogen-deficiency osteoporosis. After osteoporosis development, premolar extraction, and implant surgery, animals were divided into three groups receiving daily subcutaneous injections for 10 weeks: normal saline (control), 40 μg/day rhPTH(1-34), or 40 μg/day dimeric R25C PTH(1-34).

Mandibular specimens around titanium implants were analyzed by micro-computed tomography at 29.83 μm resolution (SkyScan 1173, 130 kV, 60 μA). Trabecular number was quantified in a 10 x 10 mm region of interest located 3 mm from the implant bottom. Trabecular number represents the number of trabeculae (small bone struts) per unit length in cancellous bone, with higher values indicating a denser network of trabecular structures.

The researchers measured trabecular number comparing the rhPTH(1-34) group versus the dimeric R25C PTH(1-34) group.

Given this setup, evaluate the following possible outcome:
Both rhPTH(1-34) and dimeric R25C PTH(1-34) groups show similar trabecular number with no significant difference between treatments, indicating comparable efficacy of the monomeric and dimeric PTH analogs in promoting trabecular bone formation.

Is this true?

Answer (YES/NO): YES